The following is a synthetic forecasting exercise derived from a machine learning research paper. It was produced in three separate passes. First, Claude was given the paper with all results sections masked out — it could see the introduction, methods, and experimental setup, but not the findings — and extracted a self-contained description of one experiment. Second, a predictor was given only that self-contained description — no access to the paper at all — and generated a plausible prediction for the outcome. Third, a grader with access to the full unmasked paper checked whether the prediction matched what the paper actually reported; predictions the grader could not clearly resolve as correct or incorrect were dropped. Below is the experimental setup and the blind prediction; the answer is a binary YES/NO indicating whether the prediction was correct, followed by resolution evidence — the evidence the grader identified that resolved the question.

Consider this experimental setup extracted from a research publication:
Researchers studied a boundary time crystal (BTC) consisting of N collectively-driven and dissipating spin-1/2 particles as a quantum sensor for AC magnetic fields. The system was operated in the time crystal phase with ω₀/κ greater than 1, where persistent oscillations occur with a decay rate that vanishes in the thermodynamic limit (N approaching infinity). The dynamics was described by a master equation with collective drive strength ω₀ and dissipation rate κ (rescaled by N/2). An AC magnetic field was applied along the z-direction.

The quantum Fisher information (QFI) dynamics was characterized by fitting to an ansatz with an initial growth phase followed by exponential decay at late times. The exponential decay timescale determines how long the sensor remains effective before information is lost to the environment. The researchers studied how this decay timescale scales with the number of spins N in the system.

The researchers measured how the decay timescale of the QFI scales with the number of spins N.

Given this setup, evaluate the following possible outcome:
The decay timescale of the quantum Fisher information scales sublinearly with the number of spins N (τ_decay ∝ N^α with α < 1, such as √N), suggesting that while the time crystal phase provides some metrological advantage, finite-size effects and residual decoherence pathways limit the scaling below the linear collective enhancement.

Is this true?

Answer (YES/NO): NO